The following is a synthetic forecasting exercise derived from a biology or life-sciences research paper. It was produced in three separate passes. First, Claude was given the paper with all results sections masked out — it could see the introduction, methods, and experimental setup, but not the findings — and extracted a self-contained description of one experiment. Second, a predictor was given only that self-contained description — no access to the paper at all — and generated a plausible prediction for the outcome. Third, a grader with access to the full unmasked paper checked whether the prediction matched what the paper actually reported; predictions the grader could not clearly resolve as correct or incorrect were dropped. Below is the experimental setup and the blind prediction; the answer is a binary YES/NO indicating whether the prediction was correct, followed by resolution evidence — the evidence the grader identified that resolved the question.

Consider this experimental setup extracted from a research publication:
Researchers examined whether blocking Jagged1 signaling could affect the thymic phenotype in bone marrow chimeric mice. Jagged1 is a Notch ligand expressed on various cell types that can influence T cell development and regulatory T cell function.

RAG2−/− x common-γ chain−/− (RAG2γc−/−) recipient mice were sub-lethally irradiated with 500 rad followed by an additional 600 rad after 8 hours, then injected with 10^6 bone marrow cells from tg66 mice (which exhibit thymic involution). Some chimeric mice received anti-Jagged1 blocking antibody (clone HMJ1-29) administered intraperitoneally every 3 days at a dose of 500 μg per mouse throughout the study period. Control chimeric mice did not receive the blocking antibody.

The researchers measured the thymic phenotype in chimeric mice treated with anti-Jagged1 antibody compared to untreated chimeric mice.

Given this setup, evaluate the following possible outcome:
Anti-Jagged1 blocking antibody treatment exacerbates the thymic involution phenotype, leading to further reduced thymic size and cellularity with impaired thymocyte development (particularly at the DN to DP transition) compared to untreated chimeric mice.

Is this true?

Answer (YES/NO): NO